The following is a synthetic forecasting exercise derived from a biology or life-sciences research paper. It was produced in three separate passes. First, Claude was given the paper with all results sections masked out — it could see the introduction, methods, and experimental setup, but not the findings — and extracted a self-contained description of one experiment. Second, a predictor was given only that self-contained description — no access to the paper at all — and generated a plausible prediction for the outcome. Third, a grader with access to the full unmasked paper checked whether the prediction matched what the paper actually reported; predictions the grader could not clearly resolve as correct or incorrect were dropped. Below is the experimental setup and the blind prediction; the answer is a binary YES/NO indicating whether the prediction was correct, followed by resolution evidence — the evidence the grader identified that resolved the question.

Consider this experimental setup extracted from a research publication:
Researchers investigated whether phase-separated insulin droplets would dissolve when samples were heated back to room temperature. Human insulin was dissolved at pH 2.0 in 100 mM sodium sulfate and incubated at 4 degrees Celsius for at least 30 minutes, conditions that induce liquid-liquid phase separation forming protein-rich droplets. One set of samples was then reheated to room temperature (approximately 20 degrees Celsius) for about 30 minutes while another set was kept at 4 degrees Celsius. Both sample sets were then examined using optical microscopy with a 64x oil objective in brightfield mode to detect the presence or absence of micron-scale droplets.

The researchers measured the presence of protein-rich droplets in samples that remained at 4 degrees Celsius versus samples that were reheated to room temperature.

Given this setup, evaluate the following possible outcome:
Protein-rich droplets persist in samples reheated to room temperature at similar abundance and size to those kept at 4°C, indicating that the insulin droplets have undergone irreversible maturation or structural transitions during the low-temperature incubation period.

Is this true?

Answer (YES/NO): NO